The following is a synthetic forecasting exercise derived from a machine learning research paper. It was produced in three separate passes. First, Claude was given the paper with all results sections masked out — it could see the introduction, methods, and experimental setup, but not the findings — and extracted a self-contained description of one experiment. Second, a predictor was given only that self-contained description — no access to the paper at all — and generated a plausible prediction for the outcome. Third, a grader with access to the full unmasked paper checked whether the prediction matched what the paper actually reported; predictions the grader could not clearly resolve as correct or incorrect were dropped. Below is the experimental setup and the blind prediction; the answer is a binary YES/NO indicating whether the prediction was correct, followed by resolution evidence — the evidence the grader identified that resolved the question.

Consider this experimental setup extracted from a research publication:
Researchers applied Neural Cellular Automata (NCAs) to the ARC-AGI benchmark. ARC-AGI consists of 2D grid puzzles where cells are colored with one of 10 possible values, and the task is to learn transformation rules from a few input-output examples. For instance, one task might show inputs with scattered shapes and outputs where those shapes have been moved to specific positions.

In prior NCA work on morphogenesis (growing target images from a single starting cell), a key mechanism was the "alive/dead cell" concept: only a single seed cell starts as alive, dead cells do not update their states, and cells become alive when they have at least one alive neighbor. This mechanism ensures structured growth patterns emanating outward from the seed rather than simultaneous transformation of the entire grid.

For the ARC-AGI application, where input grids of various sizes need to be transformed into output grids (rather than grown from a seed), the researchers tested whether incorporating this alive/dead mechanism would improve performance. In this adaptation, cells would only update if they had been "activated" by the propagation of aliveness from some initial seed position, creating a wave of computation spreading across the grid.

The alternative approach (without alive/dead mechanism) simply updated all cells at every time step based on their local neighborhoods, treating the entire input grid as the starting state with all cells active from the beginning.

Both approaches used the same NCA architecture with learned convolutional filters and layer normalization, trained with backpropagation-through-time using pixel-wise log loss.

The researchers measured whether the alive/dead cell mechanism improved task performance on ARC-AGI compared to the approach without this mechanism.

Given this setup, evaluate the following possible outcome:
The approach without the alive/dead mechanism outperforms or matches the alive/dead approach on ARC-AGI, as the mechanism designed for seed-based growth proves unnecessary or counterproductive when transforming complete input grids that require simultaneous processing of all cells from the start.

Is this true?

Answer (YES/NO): YES